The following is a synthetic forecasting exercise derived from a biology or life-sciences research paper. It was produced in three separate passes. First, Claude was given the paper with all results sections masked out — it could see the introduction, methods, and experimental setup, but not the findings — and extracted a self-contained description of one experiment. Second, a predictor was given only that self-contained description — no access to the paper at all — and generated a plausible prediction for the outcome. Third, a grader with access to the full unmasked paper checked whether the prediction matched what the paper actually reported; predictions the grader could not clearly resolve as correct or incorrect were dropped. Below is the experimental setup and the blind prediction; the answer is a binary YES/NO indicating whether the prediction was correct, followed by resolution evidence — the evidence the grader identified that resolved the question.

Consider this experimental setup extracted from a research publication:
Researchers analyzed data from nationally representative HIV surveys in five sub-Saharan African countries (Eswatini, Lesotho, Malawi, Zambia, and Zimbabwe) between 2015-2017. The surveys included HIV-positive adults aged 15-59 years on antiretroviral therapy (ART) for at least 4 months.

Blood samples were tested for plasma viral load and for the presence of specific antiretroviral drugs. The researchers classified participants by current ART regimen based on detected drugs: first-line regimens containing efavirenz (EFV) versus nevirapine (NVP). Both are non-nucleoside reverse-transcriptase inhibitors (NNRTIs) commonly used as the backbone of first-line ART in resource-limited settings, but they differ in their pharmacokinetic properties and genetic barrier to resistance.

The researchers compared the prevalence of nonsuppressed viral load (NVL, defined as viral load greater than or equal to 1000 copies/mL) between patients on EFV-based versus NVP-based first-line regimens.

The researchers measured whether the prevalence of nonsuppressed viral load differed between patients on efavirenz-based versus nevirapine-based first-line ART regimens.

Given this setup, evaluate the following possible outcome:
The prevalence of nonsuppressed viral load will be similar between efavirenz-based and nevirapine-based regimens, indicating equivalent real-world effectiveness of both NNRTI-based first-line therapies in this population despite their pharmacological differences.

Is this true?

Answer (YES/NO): NO